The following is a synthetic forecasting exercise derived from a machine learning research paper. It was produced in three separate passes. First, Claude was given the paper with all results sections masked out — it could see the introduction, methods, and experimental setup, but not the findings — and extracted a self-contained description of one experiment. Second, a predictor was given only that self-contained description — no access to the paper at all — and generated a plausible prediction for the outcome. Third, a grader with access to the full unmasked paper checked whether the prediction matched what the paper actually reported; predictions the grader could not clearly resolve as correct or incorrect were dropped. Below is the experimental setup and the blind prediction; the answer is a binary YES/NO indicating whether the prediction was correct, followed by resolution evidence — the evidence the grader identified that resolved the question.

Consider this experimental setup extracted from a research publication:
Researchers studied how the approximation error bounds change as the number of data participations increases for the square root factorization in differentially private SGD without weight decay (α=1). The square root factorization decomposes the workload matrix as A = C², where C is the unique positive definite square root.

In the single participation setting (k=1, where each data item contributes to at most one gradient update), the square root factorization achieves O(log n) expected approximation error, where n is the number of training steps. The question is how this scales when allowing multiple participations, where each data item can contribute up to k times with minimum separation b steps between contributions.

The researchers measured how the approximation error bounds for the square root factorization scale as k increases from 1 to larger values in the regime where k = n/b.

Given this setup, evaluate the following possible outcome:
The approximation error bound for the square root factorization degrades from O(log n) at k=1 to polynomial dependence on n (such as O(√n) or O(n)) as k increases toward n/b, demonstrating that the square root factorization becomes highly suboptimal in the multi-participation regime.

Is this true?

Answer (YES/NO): NO